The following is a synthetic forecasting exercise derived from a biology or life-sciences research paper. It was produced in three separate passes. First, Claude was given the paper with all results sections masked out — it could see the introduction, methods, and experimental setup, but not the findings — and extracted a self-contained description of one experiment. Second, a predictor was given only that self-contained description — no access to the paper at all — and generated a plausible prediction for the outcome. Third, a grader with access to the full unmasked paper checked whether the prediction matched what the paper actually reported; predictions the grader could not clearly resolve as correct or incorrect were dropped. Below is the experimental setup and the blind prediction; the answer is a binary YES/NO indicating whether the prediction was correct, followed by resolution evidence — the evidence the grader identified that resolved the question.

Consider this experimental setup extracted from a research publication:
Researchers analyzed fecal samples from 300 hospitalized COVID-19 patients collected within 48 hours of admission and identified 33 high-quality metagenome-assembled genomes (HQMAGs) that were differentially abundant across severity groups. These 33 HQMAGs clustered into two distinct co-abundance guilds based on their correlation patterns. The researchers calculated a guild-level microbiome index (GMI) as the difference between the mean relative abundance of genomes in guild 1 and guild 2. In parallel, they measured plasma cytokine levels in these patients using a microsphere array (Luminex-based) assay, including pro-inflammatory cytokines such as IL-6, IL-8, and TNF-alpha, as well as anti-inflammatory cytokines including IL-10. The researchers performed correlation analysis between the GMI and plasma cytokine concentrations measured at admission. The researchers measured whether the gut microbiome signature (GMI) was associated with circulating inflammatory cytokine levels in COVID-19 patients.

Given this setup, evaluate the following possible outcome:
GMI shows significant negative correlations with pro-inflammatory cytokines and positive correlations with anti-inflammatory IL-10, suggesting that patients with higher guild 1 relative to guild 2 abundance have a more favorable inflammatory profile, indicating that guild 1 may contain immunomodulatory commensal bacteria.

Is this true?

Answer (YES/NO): NO